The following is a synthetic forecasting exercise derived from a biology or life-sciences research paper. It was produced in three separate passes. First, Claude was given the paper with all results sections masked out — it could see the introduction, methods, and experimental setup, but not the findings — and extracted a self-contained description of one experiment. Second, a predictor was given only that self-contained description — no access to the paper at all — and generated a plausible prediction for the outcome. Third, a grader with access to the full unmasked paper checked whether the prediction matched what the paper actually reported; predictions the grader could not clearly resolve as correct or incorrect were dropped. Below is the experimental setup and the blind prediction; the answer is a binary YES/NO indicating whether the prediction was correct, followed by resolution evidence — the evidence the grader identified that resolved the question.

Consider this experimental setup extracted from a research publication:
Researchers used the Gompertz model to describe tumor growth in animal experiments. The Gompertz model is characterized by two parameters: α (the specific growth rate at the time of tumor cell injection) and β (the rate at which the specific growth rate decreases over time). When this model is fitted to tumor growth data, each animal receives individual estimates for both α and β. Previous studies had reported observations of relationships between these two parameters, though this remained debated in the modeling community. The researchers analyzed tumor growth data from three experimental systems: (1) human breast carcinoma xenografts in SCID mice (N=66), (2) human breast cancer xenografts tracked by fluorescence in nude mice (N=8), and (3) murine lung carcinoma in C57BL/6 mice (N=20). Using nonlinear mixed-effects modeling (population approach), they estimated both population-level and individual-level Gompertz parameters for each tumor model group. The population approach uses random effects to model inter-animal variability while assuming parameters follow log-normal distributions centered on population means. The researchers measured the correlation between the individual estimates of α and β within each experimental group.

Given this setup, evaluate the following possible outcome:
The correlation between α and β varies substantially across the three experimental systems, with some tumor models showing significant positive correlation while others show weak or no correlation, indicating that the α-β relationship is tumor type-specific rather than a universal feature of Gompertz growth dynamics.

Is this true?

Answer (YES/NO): NO